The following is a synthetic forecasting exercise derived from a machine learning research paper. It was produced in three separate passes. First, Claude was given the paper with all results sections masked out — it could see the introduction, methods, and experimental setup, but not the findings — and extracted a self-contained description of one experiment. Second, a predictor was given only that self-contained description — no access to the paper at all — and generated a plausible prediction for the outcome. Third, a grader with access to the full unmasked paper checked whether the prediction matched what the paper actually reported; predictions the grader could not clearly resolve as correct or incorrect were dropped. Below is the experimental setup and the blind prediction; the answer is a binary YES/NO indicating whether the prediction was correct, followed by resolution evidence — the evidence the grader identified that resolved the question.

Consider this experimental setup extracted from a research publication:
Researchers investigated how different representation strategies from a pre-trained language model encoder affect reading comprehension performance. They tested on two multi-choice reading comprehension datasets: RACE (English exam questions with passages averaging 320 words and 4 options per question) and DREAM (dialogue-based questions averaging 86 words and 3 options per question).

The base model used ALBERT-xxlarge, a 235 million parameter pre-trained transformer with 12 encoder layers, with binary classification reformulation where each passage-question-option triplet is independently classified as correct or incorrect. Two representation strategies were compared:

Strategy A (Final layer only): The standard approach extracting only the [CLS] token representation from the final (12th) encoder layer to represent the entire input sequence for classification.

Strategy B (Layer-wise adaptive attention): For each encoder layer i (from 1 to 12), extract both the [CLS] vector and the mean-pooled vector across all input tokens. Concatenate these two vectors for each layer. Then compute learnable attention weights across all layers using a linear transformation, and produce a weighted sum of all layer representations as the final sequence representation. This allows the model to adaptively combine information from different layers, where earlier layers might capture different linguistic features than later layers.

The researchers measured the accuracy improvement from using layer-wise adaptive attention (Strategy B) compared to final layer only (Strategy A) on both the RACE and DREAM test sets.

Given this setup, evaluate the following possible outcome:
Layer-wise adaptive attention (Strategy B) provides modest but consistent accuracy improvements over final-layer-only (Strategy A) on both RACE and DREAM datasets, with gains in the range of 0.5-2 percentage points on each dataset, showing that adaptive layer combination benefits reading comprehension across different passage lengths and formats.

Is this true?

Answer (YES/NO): YES